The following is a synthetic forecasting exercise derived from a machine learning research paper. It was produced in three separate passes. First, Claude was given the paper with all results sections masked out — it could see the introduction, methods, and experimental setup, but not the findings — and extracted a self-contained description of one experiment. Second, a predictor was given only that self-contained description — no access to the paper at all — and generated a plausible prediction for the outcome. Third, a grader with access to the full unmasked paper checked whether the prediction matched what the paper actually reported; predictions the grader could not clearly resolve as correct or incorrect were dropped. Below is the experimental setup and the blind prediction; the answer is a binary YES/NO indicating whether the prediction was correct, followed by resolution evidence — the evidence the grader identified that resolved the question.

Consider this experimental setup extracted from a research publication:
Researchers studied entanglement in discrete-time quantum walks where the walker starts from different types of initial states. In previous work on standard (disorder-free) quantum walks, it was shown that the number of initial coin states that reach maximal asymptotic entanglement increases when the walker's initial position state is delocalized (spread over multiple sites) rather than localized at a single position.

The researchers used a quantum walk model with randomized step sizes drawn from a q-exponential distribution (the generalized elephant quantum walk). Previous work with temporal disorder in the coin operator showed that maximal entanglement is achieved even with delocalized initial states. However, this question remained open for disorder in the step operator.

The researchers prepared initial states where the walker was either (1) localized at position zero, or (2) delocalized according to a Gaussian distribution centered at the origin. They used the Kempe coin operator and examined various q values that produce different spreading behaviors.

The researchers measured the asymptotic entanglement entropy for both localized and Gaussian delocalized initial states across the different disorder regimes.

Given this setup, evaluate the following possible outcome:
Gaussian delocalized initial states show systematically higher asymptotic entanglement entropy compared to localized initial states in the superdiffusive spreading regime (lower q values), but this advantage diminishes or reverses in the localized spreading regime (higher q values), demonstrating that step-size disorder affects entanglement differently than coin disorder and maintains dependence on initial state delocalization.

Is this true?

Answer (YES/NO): NO